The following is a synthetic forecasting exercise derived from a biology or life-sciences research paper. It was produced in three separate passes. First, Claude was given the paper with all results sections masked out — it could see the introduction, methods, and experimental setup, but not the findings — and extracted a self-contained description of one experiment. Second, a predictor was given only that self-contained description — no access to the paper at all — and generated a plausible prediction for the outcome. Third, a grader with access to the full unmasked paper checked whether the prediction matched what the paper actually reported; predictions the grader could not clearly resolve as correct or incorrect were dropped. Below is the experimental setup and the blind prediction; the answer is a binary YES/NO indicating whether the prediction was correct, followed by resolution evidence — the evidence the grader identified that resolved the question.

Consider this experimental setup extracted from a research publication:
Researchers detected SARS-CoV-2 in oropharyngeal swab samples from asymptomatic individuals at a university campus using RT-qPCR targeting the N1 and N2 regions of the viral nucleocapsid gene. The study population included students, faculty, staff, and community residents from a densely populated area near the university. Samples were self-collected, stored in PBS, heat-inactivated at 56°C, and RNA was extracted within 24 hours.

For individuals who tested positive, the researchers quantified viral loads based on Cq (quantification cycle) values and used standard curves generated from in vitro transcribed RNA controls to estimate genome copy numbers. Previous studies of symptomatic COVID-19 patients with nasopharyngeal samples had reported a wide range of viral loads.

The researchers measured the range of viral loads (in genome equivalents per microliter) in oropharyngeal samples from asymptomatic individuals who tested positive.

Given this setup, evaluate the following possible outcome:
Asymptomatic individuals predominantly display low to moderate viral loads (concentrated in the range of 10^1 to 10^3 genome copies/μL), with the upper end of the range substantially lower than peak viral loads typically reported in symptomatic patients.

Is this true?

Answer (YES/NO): NO